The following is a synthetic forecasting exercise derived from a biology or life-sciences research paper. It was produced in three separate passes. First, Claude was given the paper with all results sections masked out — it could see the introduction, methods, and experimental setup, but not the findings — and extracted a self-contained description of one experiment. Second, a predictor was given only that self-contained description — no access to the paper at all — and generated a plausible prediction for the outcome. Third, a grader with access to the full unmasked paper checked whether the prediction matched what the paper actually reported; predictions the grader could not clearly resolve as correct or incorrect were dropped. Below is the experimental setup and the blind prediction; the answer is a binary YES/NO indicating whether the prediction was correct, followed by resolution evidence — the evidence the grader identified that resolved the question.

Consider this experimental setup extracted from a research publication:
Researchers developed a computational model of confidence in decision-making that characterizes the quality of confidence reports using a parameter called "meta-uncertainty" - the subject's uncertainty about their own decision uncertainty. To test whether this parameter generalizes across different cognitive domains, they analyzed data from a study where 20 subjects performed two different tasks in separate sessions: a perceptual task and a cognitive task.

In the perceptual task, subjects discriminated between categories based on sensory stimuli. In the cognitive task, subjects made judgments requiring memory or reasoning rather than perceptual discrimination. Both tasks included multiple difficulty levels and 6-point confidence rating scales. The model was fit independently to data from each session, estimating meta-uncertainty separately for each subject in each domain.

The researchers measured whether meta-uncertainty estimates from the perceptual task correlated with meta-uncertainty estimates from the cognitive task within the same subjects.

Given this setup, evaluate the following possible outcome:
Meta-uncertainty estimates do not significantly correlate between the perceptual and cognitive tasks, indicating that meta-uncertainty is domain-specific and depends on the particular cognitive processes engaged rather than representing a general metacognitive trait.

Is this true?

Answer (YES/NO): NO